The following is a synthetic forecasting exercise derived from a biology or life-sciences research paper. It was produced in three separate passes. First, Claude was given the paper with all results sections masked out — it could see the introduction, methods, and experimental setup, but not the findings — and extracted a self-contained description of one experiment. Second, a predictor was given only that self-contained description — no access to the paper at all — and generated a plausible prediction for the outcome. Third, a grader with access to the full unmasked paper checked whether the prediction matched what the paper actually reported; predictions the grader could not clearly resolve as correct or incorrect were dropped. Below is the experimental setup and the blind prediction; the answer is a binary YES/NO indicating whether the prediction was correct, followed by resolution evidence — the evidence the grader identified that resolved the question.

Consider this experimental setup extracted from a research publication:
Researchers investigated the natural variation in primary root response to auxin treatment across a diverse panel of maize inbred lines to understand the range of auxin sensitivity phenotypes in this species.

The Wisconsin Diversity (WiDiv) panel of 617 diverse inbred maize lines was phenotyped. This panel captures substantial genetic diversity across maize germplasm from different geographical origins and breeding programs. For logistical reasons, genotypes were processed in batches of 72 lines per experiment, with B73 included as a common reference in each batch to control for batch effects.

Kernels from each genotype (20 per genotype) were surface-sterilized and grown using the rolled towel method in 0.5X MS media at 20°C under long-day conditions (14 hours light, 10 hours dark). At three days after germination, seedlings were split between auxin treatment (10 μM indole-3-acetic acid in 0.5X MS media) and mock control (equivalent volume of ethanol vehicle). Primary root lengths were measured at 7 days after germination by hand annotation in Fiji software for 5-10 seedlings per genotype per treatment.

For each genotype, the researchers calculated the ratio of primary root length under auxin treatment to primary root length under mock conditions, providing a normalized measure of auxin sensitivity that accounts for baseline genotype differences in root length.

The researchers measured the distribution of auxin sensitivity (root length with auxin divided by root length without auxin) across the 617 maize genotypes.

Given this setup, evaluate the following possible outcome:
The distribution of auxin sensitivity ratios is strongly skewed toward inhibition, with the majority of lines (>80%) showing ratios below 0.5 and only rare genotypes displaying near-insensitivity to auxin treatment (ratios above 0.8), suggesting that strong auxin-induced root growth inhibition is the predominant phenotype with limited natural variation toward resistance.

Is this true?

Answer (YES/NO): NO